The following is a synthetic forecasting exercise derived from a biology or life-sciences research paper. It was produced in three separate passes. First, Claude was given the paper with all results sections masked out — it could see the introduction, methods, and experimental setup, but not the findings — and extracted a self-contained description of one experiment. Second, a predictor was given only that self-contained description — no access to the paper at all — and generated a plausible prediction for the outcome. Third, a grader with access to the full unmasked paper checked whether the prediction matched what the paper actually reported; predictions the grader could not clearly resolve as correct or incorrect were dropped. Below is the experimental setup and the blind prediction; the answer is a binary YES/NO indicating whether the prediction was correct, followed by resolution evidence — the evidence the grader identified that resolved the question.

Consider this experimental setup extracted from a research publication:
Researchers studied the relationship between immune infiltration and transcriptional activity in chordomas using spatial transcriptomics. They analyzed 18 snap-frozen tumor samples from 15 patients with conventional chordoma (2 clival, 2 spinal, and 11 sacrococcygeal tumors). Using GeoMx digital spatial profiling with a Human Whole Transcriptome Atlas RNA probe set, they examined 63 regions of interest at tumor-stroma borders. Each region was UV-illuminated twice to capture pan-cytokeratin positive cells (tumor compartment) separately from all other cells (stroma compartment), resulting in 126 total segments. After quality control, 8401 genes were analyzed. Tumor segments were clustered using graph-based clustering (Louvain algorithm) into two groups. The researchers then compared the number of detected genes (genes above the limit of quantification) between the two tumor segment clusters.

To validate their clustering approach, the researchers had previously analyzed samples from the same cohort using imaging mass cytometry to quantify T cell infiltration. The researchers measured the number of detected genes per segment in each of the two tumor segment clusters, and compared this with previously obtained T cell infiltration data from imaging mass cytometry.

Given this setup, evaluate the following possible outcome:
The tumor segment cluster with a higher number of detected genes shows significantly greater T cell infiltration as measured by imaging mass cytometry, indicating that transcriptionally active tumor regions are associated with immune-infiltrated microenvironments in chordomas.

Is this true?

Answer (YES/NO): YES